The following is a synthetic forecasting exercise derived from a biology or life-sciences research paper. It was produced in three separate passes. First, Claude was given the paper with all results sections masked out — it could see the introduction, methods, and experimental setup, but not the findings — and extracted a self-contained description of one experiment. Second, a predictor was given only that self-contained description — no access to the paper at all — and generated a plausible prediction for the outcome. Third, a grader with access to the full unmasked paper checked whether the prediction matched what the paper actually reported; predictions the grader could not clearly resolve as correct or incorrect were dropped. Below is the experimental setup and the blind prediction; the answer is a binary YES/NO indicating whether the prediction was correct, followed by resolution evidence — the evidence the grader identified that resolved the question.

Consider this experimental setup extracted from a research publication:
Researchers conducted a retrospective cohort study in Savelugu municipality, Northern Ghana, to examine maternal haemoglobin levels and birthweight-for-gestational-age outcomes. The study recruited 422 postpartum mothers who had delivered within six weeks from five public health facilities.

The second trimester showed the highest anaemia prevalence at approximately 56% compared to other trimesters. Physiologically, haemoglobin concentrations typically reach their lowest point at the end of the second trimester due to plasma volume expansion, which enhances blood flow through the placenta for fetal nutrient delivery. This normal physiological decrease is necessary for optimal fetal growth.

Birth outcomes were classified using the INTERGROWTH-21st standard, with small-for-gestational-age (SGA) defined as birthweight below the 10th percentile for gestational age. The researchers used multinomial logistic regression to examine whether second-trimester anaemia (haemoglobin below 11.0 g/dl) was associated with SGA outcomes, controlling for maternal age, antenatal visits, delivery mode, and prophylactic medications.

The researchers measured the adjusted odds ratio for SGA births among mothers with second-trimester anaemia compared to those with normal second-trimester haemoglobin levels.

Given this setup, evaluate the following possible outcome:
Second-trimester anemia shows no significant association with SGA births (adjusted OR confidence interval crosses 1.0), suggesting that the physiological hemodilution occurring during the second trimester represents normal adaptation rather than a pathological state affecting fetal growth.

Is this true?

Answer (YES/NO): YES